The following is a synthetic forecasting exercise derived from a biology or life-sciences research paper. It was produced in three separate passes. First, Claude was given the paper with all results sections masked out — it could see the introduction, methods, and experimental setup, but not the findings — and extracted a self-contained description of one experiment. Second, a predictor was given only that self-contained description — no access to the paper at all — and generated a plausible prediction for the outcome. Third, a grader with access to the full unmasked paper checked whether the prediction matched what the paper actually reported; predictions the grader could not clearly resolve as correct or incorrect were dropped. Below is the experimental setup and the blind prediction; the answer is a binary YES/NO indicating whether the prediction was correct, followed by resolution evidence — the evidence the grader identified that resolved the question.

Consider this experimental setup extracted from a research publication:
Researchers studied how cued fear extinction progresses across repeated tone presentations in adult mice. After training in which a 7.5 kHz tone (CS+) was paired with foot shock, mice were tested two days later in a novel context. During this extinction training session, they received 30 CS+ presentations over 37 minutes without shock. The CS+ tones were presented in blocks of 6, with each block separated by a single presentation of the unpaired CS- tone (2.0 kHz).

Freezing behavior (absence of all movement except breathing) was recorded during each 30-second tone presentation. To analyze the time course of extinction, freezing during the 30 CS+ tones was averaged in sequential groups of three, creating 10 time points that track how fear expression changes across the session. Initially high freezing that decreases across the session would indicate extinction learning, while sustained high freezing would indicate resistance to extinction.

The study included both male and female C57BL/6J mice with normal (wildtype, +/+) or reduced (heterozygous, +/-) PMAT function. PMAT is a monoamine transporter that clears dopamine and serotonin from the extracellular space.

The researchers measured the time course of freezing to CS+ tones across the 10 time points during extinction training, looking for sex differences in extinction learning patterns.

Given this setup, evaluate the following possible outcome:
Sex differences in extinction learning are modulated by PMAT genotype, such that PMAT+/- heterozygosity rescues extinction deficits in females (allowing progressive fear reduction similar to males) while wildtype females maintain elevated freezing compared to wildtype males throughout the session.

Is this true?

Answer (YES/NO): NO